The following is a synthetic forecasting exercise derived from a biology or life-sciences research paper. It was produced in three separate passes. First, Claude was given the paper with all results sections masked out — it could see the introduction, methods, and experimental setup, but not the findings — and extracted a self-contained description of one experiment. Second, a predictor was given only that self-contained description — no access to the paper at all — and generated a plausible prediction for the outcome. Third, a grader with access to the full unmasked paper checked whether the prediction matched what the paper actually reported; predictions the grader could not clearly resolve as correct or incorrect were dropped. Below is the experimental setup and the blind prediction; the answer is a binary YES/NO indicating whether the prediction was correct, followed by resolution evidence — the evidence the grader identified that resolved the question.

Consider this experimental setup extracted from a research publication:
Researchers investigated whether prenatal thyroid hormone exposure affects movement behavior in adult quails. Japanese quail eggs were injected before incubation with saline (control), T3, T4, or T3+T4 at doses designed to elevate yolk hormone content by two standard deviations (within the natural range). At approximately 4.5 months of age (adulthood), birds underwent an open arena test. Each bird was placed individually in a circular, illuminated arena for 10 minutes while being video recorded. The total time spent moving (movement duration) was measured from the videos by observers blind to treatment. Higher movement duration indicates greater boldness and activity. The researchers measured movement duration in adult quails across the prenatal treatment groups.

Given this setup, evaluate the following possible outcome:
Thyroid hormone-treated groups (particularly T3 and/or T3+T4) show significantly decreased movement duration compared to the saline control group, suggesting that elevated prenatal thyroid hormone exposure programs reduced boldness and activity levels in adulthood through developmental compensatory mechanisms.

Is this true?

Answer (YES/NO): NO